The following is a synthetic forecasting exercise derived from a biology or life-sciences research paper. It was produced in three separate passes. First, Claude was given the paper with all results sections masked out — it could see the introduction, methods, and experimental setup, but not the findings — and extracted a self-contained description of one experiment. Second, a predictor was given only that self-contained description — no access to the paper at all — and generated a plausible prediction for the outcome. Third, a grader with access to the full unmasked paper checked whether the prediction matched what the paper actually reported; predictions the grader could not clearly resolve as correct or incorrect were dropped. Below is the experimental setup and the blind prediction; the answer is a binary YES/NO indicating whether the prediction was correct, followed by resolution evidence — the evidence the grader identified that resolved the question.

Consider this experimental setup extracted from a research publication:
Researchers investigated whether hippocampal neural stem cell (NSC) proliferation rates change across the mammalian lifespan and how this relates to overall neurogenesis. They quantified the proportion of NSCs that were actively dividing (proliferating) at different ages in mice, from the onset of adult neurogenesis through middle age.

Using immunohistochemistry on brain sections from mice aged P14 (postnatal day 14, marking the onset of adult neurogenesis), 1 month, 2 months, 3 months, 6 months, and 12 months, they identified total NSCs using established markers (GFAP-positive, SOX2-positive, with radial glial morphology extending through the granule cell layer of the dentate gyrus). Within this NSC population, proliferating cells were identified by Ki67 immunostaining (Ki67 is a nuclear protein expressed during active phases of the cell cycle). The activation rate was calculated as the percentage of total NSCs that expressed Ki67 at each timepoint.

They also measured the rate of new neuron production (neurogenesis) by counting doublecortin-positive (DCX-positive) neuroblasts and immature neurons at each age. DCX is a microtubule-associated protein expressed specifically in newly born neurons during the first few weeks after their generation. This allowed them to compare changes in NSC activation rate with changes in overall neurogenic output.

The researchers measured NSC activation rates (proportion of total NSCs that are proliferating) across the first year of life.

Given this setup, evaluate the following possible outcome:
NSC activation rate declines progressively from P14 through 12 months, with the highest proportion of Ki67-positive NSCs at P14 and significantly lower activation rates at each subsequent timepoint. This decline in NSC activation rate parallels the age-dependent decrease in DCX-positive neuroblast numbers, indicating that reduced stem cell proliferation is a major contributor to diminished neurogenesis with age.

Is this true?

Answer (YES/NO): NO